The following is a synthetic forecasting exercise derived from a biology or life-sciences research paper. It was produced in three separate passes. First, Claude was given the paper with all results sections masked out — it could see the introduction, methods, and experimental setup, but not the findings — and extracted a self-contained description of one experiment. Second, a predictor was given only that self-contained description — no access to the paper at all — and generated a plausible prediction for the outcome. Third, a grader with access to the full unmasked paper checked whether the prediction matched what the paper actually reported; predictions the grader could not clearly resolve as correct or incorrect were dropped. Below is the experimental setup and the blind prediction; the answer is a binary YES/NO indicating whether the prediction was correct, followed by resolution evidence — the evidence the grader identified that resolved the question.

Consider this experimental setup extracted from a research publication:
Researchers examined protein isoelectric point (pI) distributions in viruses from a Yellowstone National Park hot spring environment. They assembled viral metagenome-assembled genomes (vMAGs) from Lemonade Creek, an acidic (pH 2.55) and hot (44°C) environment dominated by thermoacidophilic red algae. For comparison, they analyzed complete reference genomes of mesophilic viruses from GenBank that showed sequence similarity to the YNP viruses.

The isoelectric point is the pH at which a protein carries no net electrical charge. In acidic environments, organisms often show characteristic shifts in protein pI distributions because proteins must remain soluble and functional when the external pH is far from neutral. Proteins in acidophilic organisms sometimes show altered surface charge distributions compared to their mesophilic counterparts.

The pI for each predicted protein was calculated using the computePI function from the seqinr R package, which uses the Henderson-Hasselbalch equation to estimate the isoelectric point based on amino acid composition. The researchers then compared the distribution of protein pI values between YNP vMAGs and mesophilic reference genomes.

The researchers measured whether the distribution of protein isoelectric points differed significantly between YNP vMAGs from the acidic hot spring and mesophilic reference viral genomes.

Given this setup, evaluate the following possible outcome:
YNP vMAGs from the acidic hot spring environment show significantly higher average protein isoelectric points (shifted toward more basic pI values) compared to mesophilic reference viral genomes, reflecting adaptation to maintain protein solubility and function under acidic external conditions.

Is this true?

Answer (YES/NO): YES